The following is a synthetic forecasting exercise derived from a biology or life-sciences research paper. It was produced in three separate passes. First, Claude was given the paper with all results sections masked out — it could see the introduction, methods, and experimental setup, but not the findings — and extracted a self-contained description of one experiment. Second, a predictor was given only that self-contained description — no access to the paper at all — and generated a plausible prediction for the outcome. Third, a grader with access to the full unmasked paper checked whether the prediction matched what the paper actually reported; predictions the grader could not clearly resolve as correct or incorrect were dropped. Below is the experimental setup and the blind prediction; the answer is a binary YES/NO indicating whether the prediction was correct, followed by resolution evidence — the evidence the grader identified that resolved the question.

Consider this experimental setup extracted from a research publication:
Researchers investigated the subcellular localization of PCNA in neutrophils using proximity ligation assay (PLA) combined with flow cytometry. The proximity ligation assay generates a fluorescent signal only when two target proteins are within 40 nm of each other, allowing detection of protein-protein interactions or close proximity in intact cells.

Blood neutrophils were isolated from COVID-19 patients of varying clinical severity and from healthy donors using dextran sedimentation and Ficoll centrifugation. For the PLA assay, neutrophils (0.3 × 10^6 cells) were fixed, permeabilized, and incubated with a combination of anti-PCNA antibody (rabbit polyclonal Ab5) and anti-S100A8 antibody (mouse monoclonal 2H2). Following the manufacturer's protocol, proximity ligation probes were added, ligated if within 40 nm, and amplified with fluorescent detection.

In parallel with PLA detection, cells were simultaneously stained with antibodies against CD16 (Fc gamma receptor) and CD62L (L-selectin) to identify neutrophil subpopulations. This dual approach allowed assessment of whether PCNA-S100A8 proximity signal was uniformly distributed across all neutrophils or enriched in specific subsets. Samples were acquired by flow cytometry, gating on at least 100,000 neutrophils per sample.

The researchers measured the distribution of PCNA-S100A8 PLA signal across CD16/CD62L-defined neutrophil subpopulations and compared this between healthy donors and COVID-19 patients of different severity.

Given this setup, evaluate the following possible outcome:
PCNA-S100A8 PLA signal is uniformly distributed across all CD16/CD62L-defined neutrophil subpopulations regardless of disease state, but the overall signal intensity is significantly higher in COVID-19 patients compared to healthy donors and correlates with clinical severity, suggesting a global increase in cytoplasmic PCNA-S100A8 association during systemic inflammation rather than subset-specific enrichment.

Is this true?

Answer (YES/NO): NO